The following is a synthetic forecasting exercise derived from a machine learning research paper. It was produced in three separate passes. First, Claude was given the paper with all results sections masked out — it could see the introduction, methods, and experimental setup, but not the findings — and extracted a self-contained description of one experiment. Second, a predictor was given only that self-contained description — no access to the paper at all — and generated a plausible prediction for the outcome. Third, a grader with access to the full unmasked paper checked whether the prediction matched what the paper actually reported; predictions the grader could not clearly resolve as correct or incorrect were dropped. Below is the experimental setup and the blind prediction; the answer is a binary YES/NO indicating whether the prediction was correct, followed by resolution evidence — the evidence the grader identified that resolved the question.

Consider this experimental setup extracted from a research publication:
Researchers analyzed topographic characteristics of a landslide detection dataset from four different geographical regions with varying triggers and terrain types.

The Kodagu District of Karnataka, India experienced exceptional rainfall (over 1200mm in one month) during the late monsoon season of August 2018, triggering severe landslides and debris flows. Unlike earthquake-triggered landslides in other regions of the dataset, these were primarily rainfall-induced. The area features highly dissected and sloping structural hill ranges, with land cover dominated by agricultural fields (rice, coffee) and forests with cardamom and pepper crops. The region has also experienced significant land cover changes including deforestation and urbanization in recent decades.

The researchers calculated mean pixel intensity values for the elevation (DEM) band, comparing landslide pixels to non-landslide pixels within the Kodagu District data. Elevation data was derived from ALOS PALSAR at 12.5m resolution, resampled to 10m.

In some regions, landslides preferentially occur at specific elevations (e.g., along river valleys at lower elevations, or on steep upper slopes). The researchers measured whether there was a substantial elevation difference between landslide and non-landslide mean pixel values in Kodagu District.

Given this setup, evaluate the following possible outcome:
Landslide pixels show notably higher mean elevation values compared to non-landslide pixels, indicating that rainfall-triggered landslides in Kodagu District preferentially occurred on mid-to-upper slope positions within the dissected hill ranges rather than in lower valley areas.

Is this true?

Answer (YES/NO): NO